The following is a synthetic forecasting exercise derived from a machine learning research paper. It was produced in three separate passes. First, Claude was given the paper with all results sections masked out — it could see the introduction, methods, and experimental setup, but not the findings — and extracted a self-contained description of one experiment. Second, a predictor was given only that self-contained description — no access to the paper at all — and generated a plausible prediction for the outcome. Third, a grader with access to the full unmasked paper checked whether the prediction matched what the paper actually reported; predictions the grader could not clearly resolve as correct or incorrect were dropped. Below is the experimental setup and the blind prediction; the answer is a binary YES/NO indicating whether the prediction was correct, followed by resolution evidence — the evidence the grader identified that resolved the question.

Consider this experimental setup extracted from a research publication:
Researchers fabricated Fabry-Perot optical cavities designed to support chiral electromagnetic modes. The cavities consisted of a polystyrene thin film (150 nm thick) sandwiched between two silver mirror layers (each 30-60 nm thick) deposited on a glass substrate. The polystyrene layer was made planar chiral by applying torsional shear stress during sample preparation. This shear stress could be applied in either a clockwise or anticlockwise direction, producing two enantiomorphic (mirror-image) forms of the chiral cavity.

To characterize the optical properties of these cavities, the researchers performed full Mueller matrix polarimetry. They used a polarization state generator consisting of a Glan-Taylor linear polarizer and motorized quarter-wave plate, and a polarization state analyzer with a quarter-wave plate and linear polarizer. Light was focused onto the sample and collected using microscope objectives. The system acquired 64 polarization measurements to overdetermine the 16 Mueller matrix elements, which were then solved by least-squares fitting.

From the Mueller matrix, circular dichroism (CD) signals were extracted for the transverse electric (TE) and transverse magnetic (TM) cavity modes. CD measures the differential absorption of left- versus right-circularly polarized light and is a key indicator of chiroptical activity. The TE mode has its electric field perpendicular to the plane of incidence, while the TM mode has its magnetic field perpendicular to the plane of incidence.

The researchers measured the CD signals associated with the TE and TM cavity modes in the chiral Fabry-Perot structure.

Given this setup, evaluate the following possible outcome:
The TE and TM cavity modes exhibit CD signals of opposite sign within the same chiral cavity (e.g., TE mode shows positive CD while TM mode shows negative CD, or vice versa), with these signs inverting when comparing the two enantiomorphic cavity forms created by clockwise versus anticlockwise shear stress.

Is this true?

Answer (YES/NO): YES